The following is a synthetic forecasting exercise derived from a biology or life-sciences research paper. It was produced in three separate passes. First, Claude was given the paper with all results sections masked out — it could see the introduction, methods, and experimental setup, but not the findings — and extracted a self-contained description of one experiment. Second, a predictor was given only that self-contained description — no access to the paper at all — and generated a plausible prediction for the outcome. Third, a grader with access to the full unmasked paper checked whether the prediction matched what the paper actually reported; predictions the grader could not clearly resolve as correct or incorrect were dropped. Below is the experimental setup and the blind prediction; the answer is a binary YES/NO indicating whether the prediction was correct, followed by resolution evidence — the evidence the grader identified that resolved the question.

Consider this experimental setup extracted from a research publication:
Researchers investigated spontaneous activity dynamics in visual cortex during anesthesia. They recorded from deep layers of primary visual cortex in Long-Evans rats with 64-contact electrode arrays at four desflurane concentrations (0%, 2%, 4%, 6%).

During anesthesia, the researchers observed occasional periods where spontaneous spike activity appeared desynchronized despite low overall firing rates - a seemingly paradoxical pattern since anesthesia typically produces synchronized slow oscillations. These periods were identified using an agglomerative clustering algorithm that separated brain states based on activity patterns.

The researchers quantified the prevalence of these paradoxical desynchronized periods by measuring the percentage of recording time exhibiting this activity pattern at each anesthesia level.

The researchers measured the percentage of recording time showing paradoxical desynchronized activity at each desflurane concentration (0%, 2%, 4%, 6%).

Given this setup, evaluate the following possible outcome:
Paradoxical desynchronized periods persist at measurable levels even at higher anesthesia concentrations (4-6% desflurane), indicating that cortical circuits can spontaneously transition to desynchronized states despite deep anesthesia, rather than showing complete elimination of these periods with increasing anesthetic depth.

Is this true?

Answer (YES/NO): YES